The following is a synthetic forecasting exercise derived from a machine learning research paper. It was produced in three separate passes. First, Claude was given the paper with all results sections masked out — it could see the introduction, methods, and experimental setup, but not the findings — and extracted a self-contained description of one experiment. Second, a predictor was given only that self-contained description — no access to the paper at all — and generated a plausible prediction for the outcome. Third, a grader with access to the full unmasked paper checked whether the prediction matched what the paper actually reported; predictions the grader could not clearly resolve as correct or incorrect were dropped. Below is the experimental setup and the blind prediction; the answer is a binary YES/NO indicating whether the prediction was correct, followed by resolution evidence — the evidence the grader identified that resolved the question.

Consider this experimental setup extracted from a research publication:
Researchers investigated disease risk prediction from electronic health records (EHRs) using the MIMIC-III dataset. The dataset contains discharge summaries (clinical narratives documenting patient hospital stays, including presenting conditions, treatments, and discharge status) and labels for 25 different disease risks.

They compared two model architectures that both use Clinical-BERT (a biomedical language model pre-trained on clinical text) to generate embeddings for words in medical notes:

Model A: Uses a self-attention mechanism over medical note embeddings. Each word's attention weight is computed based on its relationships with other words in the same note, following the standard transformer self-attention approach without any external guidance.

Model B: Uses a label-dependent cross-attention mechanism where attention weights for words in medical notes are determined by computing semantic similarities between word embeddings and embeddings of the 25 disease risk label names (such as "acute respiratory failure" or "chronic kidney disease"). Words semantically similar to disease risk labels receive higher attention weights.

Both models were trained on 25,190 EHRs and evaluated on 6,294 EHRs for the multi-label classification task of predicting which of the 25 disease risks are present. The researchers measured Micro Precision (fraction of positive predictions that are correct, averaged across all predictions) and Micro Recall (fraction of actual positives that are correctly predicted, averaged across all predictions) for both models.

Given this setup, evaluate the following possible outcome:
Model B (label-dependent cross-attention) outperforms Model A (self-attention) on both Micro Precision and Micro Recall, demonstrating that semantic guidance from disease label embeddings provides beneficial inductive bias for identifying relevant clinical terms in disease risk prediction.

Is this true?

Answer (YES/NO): NO